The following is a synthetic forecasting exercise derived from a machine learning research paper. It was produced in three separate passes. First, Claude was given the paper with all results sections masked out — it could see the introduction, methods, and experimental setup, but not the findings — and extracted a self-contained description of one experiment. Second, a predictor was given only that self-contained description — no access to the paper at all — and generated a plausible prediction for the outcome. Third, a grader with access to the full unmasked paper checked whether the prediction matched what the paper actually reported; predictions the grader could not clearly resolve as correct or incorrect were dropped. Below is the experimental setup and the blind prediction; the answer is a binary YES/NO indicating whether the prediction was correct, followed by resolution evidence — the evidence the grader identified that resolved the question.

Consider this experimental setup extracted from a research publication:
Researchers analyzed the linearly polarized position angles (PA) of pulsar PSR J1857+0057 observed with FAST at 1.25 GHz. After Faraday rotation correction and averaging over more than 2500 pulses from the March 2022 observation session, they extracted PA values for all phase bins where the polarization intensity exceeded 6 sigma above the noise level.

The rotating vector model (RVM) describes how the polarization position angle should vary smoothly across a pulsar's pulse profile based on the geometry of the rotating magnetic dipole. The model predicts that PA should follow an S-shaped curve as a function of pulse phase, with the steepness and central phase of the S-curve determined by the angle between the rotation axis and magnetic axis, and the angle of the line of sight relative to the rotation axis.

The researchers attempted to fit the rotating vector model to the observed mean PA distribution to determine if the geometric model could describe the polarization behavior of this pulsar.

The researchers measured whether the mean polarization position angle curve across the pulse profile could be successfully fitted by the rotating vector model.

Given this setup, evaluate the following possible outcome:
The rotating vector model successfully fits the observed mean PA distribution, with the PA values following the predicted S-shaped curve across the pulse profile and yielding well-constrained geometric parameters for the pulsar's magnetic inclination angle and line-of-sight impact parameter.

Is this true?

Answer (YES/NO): YES